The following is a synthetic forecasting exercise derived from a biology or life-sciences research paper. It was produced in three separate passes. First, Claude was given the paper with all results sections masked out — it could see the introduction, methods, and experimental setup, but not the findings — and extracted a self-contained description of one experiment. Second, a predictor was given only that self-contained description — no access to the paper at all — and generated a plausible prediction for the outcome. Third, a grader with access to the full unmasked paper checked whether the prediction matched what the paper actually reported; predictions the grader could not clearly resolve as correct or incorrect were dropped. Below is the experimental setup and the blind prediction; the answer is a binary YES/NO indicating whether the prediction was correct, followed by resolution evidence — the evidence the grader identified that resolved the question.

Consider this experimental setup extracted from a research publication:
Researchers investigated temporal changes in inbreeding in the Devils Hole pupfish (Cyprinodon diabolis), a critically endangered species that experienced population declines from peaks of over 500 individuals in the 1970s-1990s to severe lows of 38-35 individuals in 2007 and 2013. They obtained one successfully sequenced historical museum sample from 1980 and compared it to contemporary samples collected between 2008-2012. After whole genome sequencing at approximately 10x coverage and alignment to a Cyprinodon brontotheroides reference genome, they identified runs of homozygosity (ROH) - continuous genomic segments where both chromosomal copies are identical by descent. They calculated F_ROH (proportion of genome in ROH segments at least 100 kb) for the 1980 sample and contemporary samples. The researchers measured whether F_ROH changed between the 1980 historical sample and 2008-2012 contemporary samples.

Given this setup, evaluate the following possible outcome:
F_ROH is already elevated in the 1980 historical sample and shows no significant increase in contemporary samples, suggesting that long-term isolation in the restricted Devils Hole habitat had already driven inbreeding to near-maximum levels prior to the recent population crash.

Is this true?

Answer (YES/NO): NO